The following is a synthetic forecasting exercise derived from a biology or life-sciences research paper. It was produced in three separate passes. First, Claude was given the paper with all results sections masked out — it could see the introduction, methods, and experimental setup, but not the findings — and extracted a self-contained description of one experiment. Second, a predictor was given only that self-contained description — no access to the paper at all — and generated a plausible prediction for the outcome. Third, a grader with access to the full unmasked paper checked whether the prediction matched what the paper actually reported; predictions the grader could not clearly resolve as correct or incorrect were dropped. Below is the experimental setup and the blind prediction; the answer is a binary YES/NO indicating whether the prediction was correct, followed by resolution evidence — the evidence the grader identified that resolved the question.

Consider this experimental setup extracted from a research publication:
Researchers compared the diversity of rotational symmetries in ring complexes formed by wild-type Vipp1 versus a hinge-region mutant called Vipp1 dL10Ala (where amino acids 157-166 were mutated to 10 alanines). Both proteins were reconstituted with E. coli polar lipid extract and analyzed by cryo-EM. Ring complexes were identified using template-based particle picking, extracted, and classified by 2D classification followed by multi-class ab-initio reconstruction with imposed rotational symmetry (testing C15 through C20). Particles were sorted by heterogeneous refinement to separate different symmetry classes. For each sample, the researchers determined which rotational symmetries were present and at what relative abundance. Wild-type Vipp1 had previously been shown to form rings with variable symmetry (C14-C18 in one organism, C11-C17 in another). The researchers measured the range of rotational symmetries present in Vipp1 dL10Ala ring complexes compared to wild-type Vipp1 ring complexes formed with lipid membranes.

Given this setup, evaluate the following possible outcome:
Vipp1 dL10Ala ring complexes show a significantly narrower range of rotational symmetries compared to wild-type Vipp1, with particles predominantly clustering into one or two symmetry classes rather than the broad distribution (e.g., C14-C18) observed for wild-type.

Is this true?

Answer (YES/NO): NO